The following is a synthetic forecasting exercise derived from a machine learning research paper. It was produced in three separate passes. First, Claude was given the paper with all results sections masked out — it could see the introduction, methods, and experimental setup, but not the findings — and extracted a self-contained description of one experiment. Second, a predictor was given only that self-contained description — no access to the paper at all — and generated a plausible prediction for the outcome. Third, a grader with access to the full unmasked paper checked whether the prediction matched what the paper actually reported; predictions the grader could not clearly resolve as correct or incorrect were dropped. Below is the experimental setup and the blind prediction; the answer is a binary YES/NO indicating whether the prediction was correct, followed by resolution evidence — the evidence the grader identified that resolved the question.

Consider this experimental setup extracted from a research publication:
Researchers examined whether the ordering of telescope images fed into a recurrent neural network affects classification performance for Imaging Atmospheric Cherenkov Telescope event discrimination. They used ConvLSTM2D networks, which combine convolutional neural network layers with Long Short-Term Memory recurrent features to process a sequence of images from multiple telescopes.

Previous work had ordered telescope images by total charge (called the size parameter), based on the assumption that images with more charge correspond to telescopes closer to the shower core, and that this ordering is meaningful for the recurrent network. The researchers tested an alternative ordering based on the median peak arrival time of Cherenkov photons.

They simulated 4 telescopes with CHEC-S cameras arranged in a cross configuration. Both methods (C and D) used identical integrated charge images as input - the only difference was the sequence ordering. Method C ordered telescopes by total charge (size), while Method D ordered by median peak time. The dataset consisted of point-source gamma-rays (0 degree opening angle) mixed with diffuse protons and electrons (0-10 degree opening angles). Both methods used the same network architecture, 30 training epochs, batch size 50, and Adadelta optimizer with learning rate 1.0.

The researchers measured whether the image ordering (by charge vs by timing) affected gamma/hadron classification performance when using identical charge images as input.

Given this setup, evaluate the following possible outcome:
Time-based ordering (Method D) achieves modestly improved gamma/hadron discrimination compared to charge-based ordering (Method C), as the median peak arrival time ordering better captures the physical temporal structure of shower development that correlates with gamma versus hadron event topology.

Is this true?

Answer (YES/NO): NO